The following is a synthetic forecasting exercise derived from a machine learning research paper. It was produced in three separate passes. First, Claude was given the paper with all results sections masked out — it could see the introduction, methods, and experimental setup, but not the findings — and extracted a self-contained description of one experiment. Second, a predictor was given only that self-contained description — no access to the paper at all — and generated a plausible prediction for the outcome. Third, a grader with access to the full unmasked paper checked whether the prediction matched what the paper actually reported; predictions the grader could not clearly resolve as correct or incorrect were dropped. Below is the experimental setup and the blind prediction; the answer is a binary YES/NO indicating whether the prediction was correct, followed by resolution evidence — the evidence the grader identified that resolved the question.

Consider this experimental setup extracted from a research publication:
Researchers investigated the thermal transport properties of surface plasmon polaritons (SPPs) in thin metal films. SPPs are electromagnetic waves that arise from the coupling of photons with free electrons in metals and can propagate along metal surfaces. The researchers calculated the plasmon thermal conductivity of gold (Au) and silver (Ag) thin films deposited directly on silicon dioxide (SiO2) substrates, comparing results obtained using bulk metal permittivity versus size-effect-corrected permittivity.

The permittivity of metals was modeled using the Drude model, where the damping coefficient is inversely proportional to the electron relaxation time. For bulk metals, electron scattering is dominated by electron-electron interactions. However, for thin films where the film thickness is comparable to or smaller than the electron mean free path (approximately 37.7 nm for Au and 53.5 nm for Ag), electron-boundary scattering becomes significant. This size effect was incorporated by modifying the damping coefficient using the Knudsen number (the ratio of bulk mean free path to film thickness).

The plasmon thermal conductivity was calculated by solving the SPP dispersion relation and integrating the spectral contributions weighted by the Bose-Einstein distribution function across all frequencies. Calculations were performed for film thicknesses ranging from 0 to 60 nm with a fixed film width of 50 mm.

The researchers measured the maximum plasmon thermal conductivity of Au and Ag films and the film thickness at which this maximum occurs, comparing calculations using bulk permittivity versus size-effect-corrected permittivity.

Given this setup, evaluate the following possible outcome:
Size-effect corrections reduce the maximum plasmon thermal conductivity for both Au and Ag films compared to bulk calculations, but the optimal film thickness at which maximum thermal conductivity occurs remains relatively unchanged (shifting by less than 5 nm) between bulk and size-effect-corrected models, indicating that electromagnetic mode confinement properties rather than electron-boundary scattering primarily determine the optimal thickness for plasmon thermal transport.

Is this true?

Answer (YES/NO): NO